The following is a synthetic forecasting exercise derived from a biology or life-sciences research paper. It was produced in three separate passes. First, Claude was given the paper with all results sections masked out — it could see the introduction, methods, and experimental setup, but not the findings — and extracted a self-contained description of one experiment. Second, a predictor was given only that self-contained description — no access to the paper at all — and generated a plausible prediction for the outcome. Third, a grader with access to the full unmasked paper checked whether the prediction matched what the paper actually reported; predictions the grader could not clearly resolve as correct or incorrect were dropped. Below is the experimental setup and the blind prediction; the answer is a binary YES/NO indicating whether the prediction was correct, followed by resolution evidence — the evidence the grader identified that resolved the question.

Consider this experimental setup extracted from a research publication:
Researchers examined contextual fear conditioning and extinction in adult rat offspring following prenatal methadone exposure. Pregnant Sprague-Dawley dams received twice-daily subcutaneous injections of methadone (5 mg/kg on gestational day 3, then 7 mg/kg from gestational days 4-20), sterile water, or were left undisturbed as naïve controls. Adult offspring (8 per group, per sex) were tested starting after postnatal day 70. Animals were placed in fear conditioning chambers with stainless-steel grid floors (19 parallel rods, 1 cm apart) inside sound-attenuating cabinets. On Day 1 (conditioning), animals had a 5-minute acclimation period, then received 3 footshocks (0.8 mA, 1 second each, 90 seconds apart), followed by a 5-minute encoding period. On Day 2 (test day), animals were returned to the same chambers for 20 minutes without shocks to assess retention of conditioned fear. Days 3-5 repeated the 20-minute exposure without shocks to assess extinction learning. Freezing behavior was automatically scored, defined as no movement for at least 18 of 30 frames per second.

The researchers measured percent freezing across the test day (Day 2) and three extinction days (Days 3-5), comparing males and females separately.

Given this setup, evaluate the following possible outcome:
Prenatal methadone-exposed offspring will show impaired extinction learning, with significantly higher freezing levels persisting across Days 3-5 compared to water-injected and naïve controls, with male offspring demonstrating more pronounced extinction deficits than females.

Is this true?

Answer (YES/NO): NO